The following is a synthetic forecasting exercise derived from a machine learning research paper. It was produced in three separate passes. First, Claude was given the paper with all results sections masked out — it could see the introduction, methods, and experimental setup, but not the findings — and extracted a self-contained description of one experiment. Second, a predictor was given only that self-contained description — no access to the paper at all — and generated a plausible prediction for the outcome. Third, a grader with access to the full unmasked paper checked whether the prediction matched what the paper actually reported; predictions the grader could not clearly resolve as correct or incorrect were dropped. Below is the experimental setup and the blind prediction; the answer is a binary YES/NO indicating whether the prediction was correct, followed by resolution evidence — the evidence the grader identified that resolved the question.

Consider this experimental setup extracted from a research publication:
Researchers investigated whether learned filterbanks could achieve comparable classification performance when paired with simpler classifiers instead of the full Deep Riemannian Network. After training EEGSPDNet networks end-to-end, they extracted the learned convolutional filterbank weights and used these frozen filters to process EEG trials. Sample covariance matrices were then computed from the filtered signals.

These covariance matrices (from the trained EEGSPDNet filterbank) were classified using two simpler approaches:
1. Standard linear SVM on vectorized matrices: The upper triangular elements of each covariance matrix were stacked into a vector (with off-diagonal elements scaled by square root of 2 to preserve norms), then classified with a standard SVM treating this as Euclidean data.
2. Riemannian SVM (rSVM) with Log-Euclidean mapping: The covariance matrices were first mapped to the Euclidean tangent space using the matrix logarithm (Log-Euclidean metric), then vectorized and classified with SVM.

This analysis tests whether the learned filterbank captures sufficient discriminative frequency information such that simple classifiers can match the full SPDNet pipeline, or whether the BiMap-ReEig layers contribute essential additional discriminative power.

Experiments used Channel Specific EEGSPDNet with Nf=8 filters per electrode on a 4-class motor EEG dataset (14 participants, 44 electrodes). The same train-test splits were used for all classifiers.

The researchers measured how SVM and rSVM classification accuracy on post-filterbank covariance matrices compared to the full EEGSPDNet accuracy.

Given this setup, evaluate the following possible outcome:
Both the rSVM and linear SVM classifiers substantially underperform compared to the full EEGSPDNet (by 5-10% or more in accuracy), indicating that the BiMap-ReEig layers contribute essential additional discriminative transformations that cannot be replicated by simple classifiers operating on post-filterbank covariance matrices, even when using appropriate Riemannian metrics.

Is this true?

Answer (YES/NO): NO